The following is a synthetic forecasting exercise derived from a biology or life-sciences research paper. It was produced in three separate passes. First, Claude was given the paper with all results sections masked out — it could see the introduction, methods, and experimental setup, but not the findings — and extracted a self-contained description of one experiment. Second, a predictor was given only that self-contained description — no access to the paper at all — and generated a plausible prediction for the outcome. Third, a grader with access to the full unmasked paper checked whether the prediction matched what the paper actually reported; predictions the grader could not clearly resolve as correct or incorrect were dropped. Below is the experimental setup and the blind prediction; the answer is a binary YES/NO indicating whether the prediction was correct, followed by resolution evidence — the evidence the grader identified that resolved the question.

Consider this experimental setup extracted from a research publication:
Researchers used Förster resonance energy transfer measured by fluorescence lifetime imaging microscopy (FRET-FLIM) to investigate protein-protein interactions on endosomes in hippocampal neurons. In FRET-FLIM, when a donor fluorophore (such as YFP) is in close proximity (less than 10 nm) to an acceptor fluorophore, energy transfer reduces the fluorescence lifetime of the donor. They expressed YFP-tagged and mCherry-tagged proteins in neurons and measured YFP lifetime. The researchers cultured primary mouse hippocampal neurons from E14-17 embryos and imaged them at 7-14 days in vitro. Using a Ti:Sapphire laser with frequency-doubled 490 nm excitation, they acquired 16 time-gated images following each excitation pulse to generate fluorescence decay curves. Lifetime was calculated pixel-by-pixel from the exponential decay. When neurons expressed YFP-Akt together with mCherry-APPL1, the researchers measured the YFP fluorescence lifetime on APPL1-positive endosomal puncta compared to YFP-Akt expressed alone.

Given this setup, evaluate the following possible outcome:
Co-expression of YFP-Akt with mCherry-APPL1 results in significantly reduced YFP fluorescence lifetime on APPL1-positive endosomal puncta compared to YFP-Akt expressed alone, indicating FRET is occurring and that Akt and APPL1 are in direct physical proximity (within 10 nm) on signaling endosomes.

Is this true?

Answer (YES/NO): YES